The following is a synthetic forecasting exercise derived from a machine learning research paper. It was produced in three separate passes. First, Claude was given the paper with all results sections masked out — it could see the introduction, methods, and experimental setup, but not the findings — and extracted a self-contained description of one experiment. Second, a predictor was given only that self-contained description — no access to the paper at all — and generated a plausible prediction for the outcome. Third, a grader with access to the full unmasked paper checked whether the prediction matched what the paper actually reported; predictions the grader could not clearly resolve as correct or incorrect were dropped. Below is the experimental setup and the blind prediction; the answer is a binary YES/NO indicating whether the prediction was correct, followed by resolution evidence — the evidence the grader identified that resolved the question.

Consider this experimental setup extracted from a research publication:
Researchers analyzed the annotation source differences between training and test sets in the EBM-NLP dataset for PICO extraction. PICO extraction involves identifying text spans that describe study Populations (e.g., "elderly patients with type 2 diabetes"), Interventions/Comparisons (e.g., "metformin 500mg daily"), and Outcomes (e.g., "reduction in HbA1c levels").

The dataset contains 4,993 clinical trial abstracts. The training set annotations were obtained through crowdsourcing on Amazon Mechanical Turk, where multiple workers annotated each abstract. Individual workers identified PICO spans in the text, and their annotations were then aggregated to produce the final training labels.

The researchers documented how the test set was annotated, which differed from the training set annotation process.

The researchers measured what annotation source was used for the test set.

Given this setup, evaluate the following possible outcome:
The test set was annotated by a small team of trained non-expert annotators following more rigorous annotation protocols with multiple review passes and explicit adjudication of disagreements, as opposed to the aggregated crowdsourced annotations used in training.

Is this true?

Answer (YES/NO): NO